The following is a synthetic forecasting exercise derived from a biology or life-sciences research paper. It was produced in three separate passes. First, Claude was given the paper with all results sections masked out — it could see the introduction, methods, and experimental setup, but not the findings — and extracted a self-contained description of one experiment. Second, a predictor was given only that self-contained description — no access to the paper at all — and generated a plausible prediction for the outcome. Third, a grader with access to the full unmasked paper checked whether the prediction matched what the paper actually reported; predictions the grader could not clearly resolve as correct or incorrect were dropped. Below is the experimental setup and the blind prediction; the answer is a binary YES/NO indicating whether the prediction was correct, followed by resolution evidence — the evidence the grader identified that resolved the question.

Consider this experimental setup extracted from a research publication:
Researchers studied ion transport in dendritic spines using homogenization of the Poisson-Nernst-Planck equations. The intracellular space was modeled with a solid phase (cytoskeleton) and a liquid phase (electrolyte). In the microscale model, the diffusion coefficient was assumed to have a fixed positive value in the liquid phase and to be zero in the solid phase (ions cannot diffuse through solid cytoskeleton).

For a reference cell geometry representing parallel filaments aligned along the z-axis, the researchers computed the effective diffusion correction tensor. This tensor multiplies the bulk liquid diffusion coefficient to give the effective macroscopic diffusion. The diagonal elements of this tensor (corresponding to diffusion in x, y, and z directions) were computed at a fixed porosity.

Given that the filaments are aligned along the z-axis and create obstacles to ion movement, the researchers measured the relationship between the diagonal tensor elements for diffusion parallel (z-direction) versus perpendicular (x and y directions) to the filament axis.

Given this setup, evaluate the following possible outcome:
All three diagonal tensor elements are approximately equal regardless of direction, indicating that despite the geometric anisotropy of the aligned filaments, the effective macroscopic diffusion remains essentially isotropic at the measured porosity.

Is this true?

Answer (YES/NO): NO